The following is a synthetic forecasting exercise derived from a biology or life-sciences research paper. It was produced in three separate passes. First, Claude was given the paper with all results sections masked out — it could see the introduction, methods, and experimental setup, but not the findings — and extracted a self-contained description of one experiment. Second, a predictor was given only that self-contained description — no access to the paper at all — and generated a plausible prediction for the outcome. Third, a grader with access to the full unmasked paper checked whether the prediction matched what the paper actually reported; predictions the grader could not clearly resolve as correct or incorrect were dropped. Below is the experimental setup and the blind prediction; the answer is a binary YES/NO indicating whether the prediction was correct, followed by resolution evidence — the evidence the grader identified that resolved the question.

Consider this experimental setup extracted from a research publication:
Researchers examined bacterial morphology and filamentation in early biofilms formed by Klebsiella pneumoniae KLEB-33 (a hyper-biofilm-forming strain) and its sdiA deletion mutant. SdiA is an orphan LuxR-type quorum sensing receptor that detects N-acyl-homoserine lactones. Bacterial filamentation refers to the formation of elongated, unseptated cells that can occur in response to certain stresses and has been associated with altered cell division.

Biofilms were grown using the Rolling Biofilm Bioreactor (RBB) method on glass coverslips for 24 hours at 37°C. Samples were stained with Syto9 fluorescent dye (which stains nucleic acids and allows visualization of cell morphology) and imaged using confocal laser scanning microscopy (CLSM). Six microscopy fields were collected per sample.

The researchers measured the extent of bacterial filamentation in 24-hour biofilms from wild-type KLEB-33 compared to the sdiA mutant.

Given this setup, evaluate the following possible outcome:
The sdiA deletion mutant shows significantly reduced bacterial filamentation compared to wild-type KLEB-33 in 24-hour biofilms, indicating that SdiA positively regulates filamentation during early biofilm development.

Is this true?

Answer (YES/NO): NO